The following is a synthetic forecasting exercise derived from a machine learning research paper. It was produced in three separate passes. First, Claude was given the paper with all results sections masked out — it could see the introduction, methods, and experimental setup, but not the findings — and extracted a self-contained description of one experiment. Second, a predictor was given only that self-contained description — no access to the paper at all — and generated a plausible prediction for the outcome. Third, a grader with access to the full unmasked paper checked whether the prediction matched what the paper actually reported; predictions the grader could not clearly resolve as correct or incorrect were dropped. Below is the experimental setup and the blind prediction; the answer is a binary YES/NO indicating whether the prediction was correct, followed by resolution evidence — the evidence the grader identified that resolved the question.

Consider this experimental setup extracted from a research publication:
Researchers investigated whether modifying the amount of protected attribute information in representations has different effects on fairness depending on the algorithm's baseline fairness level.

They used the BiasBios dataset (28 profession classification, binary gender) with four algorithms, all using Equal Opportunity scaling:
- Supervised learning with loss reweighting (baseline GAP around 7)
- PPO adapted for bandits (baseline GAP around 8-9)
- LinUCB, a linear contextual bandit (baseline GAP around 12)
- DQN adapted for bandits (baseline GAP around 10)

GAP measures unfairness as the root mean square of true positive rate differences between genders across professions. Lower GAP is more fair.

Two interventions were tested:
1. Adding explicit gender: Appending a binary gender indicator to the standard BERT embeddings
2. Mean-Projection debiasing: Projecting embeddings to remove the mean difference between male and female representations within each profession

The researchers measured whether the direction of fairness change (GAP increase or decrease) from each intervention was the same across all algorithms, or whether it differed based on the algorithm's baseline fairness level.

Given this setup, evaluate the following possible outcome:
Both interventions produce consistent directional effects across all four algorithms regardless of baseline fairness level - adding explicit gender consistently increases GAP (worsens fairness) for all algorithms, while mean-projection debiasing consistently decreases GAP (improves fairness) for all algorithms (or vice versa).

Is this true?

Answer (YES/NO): NO